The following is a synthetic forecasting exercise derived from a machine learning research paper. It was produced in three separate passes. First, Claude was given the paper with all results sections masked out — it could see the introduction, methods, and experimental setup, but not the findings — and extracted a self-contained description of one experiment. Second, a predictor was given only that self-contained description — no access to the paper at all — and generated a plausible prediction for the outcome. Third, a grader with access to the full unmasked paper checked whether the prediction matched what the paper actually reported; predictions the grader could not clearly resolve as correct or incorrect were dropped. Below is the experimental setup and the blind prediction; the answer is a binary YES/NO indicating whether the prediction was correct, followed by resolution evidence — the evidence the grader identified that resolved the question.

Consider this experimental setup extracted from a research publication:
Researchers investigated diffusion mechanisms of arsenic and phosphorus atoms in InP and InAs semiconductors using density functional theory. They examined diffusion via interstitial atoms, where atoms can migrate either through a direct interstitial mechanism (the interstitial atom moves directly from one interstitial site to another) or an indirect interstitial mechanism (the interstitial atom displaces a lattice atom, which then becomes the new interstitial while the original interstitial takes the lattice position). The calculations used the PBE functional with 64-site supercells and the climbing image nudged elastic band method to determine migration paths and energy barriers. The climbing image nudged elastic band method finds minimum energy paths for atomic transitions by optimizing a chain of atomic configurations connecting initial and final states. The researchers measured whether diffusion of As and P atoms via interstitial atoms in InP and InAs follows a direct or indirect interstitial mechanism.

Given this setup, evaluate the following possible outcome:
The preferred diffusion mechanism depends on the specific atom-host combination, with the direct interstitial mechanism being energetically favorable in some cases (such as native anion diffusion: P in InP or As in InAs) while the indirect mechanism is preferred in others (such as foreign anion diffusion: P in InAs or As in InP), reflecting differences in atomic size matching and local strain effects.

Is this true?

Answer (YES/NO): NO